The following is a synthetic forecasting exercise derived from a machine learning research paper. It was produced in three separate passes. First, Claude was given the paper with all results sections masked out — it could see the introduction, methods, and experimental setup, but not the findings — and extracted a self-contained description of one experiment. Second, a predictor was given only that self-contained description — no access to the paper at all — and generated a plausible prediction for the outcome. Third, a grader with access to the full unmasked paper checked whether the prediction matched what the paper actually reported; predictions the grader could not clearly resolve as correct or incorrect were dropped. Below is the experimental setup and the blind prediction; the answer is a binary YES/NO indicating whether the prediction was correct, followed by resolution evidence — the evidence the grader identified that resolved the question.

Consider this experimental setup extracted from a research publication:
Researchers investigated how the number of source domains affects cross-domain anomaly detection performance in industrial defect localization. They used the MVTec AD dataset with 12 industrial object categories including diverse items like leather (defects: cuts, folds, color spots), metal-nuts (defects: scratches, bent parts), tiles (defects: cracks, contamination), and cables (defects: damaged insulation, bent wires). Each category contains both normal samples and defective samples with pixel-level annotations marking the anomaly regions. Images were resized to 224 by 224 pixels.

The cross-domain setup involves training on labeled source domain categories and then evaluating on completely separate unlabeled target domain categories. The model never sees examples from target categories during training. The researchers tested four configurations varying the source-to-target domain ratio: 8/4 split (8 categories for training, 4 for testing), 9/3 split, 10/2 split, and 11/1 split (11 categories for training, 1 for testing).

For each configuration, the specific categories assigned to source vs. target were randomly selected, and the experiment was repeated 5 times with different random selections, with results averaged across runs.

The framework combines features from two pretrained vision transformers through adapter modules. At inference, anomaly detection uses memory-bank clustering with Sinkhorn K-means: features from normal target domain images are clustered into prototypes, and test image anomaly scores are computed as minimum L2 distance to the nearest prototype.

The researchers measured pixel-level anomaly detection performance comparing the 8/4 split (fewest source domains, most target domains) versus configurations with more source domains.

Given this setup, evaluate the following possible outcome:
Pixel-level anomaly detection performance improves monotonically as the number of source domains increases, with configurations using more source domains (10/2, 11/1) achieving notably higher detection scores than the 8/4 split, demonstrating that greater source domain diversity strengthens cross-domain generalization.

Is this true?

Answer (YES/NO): NO